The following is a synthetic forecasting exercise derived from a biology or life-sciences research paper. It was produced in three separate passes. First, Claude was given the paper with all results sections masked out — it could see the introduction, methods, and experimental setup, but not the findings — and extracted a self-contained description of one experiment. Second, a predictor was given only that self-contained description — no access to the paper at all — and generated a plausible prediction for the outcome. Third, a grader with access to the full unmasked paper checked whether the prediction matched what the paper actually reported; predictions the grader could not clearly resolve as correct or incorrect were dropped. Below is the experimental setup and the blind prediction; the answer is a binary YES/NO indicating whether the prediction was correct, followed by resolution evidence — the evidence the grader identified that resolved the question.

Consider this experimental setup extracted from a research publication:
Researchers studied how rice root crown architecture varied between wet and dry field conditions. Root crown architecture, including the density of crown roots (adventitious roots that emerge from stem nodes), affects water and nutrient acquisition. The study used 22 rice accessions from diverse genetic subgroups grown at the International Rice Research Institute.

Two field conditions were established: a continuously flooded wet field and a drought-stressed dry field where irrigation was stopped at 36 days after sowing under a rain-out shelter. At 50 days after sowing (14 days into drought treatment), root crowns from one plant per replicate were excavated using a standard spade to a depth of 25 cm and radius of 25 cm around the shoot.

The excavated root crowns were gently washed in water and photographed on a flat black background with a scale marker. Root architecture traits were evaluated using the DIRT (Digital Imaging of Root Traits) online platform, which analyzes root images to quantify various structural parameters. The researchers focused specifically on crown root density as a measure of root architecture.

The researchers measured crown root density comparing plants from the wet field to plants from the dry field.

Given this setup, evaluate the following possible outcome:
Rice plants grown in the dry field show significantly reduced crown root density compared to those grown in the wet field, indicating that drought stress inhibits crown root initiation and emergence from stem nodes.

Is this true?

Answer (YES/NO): NO